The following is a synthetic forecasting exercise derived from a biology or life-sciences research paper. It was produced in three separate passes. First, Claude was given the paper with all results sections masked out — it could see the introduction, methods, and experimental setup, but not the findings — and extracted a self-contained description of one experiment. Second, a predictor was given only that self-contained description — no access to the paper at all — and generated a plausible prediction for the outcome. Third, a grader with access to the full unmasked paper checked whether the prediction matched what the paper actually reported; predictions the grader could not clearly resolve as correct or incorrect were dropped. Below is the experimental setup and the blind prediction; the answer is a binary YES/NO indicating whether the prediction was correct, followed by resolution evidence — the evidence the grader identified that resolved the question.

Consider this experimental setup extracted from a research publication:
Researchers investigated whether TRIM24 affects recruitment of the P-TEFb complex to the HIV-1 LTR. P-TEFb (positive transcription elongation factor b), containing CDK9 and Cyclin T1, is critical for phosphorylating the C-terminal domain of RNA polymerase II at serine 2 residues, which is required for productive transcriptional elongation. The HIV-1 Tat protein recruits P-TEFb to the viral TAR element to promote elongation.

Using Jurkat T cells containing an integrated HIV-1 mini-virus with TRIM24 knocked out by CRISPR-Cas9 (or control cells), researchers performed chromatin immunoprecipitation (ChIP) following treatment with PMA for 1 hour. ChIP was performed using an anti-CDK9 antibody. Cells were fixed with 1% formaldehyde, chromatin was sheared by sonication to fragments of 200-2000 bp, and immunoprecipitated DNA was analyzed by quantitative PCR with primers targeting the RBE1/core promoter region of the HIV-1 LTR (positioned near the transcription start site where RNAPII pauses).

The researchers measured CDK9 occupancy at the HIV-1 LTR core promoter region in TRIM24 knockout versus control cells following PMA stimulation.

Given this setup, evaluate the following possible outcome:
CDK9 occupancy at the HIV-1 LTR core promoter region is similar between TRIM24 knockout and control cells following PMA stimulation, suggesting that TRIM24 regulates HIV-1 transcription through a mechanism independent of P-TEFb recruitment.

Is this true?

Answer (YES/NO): NO